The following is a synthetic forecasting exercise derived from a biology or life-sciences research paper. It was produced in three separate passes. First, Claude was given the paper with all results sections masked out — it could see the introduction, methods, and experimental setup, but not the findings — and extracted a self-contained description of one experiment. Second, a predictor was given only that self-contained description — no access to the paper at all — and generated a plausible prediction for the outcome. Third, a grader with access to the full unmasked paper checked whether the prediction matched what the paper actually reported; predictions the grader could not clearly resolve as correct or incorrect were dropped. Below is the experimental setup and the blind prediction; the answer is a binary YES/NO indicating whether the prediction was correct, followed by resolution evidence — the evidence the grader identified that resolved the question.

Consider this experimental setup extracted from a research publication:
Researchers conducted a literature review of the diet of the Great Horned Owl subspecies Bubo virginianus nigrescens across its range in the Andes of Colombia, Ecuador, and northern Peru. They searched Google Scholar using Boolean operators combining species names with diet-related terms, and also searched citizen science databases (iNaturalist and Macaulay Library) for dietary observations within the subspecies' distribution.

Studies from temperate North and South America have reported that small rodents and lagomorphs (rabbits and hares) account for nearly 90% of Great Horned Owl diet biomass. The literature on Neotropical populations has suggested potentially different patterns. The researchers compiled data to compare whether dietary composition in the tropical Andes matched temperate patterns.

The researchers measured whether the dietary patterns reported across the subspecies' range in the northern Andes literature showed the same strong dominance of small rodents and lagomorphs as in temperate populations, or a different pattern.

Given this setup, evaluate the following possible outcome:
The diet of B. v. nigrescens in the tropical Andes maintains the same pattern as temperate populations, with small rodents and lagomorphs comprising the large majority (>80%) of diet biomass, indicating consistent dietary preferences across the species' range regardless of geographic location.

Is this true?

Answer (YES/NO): NO